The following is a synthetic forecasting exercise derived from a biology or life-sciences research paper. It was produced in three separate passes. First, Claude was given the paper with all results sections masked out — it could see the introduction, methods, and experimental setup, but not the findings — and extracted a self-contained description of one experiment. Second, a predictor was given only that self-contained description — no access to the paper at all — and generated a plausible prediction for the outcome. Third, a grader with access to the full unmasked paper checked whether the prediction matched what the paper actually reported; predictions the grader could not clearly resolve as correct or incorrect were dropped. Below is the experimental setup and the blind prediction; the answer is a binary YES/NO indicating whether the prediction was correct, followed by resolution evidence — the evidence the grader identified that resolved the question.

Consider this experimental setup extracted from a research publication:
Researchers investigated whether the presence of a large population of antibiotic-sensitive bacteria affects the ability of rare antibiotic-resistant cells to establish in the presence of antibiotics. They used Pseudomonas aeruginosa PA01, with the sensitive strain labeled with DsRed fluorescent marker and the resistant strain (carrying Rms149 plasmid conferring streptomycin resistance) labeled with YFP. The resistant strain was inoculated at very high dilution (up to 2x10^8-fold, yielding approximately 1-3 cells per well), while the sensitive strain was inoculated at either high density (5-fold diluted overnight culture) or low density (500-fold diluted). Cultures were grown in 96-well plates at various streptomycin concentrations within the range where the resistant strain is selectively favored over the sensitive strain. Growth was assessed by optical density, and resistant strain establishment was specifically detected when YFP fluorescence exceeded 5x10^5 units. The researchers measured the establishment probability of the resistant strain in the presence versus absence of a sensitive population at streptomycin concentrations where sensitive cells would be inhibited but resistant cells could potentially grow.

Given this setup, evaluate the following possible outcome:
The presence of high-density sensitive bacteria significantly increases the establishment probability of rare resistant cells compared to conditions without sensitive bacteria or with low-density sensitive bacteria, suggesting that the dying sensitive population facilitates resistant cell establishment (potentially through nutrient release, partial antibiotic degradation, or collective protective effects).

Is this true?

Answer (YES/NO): YES